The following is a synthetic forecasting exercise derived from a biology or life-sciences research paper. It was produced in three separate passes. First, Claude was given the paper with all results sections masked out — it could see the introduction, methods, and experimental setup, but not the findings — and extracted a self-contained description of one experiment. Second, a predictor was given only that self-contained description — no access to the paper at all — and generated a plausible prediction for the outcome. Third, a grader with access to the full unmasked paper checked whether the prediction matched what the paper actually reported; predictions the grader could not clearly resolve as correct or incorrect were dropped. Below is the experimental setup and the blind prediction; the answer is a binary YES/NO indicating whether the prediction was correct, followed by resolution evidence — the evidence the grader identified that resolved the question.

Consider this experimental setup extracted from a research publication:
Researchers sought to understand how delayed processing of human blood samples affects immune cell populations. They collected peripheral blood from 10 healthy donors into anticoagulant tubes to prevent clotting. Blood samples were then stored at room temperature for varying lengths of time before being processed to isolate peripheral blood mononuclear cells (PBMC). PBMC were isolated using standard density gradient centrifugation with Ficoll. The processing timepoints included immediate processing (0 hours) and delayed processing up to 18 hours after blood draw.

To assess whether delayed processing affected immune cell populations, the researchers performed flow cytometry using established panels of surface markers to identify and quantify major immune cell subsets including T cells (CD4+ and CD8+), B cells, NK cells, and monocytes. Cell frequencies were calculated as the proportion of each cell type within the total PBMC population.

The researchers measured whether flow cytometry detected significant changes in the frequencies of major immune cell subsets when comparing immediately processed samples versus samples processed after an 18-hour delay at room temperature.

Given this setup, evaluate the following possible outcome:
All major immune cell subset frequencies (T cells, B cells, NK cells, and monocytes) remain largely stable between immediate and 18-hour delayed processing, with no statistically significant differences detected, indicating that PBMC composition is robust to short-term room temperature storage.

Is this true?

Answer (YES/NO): YES